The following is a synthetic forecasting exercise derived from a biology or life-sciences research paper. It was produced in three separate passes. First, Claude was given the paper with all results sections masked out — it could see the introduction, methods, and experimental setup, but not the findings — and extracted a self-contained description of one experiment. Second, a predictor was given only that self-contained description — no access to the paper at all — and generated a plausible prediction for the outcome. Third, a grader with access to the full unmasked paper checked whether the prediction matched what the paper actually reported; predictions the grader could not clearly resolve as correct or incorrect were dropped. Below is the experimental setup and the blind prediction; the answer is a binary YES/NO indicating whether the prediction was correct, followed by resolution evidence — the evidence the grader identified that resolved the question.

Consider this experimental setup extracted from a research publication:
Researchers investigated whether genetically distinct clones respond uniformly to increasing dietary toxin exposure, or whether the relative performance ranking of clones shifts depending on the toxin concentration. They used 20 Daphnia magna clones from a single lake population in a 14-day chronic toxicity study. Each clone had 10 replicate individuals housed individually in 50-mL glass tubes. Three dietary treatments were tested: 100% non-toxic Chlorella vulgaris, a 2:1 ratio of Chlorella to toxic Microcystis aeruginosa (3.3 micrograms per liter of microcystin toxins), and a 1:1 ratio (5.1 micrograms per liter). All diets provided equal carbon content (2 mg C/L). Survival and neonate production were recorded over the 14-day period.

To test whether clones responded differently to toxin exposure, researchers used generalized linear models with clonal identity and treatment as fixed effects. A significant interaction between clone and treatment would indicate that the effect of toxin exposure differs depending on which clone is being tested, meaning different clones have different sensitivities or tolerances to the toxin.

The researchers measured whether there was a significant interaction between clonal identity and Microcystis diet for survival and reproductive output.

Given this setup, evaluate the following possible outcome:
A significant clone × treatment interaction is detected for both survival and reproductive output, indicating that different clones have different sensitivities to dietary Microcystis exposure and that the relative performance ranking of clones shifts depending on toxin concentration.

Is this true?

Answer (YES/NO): YES